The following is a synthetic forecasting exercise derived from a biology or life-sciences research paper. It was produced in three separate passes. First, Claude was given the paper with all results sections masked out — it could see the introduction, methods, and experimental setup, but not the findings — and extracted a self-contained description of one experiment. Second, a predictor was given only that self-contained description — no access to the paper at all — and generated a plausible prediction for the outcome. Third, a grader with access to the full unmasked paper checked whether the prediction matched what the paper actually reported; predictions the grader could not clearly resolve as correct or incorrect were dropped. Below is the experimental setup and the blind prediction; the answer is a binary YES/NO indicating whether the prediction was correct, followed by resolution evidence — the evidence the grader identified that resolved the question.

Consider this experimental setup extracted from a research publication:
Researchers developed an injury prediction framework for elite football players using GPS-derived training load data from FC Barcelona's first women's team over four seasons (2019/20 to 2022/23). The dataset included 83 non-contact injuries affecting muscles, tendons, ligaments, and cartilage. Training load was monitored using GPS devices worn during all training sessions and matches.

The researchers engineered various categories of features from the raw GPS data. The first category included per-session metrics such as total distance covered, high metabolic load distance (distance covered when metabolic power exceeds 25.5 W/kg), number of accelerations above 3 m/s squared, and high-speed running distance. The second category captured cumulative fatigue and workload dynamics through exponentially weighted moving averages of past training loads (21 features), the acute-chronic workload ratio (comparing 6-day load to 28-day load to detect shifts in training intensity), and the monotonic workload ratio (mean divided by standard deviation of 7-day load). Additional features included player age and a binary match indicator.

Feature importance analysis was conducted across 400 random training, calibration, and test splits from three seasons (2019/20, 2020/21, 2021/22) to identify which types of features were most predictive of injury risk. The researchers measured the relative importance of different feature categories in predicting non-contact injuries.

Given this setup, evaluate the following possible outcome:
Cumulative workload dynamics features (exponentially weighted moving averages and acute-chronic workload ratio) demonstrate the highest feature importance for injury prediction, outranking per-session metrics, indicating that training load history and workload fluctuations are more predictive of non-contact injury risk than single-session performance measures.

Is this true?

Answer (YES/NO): NO